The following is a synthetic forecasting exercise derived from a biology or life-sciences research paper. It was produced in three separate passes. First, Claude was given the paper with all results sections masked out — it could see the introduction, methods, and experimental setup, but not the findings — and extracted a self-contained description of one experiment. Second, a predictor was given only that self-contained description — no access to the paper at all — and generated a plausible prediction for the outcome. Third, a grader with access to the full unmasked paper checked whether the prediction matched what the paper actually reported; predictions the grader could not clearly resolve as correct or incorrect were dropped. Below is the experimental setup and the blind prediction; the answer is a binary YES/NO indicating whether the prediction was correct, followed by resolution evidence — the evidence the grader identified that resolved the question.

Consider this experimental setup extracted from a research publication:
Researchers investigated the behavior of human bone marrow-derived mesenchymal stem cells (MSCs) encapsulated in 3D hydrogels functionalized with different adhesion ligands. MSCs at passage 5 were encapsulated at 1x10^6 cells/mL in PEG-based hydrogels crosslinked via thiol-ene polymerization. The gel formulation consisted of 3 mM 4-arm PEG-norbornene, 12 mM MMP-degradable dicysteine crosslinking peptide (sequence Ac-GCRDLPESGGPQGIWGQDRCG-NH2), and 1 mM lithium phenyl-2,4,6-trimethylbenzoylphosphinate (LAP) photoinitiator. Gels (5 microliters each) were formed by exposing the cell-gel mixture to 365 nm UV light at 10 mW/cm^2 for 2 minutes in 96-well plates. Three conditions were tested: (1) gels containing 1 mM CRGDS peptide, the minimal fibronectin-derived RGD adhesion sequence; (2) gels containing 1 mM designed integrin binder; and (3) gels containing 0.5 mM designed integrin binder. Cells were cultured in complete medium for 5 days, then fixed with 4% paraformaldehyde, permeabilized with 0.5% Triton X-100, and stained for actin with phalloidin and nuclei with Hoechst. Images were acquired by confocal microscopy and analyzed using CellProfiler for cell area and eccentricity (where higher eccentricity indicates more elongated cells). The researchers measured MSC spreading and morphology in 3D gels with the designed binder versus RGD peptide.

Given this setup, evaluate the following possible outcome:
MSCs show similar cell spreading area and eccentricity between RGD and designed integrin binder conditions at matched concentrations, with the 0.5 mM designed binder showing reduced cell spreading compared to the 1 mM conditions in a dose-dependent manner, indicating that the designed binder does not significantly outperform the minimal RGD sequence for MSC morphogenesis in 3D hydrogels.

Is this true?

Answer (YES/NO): NO